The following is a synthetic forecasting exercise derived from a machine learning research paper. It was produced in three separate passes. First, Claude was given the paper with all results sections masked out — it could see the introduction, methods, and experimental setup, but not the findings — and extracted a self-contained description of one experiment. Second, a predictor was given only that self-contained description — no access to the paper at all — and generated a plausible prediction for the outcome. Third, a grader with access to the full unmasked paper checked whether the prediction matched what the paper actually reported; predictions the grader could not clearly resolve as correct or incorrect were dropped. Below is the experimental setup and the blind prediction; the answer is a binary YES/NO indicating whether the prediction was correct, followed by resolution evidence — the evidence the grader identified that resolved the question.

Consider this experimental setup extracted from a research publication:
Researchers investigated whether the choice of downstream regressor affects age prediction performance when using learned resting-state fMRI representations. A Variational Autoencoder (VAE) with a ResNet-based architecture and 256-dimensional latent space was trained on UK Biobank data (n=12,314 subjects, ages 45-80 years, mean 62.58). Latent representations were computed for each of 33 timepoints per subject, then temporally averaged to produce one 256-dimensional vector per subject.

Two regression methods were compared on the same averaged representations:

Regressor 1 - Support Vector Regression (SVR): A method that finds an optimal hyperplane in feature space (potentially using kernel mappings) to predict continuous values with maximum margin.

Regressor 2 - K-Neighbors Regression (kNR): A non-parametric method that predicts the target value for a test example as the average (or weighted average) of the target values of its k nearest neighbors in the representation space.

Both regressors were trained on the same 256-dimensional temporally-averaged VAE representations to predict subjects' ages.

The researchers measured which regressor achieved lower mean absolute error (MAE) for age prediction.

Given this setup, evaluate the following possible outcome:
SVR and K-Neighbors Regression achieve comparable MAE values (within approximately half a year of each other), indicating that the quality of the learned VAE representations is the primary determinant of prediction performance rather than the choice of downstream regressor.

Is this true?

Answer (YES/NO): NO